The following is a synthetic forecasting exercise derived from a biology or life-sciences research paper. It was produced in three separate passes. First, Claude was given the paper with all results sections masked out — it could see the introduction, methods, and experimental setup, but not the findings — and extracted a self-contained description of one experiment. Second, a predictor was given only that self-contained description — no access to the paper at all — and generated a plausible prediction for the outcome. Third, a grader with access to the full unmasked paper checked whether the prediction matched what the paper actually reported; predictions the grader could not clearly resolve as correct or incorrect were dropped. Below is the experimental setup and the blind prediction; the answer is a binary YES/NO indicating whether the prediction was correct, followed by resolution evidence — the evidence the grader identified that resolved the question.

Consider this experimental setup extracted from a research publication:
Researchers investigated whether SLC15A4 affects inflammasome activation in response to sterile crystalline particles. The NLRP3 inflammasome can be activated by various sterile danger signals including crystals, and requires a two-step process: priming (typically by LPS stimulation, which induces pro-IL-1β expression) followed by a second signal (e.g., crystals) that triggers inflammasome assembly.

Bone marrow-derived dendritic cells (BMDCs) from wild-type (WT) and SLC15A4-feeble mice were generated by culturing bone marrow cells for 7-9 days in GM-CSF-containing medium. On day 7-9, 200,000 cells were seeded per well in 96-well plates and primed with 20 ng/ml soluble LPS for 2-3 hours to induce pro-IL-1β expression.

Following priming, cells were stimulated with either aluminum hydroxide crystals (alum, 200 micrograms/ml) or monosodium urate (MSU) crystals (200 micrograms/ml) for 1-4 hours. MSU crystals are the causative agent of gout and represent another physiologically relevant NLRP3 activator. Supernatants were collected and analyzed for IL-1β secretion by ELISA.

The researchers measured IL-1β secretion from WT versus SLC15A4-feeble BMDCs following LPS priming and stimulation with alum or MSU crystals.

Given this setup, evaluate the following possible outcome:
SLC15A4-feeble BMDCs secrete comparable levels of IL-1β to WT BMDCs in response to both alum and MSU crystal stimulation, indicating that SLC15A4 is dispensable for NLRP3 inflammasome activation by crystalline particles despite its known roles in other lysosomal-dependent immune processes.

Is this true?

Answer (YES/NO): NO